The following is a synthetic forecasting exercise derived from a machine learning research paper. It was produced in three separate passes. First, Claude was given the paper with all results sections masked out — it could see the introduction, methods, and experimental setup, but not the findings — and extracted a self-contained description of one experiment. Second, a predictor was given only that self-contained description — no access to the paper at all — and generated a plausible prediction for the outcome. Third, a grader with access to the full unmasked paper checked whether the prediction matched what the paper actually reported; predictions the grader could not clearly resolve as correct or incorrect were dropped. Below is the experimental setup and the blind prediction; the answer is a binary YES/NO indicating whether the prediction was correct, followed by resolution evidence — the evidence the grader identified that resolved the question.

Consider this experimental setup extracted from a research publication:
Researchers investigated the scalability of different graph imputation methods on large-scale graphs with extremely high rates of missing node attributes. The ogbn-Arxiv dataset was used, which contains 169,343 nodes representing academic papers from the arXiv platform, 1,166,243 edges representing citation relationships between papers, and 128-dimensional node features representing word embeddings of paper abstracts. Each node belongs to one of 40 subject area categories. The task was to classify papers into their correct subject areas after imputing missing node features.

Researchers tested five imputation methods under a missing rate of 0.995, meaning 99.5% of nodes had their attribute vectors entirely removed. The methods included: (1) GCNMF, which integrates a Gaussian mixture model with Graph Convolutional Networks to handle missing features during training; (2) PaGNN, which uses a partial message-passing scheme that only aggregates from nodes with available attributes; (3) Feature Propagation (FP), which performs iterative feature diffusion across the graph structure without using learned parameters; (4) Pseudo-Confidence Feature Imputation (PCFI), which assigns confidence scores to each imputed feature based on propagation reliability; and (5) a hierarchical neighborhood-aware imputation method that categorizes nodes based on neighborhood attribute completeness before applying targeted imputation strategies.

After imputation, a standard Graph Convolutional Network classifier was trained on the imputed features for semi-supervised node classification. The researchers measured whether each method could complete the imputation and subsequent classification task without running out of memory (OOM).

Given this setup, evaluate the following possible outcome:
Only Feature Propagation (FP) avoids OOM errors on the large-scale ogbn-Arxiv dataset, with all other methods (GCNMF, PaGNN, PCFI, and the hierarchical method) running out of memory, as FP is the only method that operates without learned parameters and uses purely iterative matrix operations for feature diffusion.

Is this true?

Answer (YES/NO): NO